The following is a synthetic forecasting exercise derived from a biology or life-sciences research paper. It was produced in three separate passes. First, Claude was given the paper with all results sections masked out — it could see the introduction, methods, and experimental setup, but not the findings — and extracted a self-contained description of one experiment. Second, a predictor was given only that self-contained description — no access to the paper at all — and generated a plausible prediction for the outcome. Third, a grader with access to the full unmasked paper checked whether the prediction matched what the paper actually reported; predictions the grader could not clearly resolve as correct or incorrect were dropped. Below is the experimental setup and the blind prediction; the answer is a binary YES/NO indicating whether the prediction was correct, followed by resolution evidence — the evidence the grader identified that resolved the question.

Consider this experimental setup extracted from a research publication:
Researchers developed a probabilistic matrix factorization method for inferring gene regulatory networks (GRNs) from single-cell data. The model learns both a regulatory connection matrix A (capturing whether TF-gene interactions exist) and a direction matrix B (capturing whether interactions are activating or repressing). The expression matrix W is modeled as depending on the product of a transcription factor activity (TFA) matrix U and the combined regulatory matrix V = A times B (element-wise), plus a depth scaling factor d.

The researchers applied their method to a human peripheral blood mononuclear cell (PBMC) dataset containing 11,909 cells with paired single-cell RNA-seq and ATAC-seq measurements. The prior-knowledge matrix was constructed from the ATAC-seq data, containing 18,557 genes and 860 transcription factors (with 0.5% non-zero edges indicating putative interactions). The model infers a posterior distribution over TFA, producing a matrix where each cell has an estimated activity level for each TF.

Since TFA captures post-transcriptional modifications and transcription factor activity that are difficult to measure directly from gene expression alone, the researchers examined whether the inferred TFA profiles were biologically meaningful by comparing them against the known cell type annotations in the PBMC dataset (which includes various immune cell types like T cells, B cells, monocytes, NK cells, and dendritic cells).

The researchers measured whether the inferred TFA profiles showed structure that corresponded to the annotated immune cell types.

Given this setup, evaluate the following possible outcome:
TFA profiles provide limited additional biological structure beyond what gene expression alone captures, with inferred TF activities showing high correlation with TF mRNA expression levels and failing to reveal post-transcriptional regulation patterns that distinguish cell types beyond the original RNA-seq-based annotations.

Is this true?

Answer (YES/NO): NO